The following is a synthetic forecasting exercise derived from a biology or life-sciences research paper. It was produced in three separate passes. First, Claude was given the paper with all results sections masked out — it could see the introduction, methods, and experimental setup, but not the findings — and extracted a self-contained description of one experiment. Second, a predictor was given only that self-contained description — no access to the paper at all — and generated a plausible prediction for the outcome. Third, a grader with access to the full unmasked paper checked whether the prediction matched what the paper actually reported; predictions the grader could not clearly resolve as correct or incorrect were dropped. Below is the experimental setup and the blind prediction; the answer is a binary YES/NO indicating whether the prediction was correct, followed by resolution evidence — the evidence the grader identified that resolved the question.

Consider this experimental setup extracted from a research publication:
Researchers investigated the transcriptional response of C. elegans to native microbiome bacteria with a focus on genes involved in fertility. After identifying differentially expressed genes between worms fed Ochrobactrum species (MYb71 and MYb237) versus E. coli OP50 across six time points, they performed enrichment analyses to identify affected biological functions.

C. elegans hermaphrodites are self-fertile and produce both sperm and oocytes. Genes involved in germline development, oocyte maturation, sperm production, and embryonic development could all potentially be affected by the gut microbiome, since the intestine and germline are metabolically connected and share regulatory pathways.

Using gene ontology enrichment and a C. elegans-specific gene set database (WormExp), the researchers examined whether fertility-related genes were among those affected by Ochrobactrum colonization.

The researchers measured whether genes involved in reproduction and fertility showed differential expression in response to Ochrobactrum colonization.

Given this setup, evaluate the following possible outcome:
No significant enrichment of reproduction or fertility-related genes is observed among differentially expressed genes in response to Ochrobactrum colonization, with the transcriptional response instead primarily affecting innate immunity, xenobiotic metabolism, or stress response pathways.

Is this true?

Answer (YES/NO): NO